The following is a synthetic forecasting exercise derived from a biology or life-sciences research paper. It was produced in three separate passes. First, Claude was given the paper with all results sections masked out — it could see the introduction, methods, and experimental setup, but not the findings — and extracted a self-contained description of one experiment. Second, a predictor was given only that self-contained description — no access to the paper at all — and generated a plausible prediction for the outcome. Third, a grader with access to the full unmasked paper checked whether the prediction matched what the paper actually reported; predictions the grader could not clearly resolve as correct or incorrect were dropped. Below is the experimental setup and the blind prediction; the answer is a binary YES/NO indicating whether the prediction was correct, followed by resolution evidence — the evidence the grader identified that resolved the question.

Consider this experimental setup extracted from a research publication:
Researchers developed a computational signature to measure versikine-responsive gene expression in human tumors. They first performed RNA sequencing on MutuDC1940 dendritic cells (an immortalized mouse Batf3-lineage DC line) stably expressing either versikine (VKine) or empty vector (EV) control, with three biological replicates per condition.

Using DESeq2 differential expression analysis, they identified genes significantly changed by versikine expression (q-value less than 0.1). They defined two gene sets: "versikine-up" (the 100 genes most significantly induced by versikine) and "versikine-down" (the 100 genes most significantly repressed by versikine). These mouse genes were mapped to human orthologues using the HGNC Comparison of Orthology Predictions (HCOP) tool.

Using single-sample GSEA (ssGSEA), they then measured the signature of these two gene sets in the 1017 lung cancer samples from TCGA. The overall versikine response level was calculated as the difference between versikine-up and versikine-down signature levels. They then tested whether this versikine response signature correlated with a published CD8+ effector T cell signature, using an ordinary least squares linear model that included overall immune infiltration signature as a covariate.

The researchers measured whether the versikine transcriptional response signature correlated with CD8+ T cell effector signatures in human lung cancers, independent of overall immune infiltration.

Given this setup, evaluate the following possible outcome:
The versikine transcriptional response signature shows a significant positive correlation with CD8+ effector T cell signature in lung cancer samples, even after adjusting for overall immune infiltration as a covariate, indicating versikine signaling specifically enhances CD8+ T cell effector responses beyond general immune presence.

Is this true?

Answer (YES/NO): YES